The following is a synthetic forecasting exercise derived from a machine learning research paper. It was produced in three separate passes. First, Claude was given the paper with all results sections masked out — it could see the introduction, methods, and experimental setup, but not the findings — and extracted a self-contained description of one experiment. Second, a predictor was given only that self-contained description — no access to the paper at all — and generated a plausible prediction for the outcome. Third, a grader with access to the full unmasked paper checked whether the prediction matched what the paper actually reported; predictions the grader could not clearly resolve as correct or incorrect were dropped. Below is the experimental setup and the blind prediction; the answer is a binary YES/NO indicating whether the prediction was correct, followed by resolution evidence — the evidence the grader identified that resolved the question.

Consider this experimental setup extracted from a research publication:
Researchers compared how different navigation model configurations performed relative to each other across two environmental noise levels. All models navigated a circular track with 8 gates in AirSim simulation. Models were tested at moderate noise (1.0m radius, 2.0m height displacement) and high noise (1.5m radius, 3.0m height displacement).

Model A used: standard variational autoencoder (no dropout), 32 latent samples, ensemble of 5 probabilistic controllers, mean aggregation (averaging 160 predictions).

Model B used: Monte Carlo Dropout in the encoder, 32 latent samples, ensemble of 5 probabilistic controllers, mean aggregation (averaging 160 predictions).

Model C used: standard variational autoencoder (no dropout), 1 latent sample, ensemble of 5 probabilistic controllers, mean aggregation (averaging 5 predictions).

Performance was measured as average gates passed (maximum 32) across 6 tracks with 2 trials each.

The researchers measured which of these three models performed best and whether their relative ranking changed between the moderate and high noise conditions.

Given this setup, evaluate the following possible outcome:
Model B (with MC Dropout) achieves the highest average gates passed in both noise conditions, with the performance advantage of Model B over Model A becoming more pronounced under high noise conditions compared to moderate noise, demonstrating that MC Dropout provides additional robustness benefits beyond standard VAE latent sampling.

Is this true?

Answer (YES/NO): YES